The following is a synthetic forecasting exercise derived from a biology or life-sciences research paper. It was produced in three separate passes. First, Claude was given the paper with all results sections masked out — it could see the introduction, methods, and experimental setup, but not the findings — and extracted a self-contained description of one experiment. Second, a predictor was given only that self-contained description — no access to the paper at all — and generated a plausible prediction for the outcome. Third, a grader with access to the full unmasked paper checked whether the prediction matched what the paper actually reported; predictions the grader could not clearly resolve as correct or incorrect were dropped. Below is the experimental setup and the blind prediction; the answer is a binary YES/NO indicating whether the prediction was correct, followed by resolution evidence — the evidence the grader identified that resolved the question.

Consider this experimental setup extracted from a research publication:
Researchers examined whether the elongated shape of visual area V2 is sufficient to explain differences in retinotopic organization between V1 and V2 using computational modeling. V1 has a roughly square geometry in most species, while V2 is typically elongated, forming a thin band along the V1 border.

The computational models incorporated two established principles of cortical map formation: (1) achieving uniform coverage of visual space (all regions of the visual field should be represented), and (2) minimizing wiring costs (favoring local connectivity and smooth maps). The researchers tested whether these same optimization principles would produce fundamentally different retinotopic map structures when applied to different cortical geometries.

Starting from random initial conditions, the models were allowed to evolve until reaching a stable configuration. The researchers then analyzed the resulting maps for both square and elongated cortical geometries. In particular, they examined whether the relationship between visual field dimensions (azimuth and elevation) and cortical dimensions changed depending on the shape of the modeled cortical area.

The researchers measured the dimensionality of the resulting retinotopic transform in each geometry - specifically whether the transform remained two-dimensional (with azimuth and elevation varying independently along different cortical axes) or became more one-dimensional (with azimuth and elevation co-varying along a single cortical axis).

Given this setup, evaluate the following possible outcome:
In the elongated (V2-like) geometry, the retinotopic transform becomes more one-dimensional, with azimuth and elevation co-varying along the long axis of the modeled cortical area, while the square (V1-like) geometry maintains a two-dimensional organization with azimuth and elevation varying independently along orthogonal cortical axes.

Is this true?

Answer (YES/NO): YES